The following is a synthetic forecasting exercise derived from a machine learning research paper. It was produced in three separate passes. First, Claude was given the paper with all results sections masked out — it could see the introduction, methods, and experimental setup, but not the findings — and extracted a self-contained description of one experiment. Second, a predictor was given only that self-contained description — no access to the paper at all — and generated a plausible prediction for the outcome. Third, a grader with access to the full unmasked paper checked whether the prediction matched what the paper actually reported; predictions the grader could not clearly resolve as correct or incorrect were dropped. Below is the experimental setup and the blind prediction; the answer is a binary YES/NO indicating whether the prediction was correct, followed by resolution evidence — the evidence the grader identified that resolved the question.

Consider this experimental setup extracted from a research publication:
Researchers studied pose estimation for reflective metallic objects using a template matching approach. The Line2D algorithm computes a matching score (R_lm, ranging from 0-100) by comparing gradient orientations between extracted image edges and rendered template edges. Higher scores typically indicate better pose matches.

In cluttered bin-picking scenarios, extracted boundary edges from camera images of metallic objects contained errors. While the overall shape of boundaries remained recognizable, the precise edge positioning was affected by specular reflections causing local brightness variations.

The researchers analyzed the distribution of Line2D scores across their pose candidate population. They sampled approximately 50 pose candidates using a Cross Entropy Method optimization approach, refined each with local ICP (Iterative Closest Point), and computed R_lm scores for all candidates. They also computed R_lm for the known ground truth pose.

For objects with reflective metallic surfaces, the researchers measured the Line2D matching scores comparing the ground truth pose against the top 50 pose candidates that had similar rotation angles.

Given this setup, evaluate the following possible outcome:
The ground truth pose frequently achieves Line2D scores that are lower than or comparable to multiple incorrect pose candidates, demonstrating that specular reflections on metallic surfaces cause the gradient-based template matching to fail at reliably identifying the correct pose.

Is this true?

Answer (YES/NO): YES